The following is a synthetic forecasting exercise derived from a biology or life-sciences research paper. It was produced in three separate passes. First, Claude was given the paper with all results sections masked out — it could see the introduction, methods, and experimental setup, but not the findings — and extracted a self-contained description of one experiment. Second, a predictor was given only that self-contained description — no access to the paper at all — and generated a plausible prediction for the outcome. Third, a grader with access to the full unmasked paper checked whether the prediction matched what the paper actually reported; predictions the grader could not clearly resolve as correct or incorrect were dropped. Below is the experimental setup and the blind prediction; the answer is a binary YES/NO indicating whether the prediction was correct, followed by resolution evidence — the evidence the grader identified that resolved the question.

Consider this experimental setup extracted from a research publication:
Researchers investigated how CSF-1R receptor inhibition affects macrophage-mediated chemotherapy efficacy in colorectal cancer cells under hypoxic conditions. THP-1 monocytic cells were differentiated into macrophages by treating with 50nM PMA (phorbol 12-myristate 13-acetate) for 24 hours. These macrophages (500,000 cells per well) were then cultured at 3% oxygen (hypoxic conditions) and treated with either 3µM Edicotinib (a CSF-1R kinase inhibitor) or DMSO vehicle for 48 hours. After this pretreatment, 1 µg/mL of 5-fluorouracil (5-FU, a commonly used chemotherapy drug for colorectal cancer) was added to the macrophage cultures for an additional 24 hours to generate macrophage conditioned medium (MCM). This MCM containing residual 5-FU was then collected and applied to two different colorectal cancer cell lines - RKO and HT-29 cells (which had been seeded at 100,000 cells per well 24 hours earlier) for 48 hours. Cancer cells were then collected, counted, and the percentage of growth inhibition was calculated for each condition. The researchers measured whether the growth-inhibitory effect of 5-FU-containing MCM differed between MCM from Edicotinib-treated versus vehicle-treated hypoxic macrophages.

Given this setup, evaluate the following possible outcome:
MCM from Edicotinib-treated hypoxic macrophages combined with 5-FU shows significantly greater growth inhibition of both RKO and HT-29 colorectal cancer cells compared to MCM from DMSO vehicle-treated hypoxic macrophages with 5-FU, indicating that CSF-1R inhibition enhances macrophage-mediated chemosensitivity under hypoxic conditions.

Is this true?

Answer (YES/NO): YES